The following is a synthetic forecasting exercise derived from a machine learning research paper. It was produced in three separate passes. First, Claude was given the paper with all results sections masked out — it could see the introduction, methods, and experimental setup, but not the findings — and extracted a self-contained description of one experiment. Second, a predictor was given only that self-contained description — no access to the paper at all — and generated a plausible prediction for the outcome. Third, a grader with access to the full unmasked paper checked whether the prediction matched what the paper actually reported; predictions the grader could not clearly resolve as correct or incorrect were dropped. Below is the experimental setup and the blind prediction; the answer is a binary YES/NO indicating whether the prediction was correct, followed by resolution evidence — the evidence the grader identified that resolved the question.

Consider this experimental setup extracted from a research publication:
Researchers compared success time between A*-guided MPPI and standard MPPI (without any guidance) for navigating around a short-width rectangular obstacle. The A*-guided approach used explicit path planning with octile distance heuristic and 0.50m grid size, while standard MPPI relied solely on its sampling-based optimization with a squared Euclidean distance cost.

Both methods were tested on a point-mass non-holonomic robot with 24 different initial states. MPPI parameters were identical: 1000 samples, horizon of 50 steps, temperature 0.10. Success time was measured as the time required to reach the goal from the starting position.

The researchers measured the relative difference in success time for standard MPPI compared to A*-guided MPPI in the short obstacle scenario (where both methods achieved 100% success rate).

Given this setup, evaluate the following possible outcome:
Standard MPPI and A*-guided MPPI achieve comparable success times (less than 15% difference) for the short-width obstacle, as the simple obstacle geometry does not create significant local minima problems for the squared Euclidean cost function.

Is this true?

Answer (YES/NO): YES